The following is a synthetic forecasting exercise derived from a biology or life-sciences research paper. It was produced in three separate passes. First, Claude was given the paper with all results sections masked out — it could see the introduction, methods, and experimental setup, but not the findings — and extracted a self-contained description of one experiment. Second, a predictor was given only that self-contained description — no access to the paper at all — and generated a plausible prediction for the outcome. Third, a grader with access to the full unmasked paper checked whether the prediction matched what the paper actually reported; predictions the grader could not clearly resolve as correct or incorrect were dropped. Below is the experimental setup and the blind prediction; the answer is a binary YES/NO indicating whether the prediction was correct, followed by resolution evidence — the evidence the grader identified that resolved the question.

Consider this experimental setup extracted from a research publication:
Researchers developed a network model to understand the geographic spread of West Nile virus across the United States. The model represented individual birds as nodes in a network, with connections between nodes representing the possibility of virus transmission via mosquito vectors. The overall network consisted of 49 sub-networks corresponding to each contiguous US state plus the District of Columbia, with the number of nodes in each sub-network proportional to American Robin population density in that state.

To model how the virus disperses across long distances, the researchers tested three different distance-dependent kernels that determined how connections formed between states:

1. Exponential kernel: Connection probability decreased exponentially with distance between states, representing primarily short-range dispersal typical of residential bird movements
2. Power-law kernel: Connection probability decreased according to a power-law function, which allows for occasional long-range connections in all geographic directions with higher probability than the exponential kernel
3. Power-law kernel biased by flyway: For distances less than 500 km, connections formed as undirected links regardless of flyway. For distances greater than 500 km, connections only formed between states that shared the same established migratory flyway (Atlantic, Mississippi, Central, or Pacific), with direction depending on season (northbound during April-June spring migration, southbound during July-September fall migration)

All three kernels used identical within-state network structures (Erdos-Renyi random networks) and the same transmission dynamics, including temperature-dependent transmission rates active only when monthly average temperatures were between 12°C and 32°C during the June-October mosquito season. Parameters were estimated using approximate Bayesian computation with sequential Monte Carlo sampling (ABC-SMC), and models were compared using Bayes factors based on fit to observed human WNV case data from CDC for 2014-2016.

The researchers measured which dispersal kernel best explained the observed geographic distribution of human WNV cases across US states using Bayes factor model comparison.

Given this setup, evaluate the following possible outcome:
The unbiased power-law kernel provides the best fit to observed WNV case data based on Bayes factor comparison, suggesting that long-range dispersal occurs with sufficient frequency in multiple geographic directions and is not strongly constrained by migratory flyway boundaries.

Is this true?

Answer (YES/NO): NO